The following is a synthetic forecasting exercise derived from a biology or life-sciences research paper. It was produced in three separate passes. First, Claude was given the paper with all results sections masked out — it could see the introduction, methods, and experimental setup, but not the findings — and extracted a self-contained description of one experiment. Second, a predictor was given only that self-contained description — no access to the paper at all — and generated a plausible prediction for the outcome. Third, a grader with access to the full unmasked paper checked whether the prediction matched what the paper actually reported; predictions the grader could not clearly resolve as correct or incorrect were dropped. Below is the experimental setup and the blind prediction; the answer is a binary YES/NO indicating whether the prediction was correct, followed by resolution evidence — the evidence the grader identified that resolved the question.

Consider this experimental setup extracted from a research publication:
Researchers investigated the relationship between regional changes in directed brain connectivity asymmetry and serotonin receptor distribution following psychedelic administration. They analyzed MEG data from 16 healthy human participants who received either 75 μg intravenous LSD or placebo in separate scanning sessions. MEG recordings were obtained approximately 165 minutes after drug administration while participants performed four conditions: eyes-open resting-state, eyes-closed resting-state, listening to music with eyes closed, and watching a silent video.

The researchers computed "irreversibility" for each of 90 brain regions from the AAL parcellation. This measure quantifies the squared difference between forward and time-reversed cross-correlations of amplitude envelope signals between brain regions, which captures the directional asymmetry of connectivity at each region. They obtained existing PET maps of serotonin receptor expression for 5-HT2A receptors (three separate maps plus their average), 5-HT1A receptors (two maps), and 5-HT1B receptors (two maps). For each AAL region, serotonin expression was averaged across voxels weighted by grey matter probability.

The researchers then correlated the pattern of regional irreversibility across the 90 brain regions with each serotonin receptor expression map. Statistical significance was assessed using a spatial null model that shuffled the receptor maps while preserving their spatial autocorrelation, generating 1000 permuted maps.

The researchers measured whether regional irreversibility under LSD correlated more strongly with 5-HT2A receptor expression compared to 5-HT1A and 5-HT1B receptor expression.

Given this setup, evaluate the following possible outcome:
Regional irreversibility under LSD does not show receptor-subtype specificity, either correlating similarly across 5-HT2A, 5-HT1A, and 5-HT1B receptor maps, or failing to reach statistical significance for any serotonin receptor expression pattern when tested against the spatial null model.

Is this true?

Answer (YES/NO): YES